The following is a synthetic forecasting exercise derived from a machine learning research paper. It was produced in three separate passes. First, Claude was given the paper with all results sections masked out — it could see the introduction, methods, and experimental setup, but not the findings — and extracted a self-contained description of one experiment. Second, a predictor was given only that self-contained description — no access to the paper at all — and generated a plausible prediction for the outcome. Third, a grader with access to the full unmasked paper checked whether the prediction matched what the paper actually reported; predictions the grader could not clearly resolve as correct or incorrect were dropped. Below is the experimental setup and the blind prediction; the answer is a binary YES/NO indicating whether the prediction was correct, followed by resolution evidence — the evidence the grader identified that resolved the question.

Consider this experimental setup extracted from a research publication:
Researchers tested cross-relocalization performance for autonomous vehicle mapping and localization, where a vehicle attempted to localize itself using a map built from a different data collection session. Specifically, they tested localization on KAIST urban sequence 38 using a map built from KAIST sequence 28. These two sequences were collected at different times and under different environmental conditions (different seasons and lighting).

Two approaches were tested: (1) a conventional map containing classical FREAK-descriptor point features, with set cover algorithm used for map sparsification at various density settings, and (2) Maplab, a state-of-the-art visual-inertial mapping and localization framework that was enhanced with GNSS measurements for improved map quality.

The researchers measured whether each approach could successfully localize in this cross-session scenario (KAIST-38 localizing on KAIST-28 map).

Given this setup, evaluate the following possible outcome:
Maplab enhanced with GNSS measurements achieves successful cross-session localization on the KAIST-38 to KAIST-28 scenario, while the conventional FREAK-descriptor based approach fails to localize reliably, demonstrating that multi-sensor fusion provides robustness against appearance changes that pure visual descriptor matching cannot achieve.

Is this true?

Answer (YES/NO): NO